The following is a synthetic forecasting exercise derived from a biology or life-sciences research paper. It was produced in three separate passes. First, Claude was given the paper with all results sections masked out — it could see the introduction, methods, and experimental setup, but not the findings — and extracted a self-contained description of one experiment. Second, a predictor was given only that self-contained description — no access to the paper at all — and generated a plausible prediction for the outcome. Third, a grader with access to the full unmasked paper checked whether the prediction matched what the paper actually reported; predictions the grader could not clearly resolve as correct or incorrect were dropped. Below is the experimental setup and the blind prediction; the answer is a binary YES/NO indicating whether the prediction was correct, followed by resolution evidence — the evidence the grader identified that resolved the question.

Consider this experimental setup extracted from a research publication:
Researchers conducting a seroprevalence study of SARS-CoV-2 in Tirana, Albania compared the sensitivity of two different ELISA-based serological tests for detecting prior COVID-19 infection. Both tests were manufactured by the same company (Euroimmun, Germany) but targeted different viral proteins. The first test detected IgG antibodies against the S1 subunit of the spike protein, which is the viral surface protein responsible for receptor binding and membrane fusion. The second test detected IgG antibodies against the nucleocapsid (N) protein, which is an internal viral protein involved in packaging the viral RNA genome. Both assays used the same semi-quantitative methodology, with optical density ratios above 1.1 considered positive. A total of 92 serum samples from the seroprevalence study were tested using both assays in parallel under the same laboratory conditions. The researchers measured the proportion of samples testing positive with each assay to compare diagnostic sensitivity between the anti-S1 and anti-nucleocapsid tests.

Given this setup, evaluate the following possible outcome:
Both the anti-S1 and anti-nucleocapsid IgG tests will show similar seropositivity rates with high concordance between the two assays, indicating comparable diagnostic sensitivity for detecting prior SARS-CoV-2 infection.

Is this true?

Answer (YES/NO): NO